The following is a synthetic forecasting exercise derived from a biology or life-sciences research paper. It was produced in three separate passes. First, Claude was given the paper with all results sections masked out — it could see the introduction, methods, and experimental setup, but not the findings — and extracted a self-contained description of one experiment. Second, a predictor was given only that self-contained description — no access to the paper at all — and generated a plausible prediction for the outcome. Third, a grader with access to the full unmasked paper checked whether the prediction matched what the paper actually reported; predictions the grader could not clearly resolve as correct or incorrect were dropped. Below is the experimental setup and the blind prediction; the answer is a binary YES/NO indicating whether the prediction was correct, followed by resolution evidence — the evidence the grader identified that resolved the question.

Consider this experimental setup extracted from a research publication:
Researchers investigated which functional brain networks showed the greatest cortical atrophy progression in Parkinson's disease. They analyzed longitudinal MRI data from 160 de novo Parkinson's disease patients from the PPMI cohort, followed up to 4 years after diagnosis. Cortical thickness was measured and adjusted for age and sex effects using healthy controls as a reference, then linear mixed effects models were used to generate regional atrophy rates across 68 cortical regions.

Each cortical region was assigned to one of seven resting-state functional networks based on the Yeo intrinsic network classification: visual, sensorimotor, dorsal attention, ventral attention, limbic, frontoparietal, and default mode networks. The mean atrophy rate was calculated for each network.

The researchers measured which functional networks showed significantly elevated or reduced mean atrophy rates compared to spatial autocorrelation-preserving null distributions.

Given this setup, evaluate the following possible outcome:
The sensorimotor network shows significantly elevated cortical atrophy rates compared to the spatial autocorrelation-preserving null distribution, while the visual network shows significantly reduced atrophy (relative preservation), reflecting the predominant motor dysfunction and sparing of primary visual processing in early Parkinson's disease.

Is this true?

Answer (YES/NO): NO